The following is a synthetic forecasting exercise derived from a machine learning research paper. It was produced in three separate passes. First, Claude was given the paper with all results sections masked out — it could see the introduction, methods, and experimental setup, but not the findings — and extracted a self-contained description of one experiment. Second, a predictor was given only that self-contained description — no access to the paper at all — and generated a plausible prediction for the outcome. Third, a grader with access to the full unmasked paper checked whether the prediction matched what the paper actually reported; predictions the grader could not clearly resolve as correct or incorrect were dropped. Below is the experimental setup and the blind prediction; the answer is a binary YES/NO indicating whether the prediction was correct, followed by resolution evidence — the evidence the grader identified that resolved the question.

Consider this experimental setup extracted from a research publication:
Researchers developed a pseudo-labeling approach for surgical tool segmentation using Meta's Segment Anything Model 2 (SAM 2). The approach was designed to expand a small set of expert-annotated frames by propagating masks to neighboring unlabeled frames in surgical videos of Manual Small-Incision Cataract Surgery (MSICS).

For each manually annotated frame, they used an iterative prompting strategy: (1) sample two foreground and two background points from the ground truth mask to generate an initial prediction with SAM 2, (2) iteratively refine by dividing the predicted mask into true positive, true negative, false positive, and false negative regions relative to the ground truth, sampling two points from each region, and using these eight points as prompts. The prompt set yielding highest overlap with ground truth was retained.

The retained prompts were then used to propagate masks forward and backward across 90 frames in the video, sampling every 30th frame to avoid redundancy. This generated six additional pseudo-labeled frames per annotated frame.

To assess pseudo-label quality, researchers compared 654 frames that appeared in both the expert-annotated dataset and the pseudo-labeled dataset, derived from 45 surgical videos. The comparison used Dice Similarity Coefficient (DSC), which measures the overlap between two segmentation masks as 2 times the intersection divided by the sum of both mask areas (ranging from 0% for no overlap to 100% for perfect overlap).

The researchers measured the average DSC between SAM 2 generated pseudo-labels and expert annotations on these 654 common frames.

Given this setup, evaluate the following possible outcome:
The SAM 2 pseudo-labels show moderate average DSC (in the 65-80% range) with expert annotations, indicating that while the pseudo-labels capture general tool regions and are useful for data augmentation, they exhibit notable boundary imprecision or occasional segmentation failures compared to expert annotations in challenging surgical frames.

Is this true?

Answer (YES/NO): YES